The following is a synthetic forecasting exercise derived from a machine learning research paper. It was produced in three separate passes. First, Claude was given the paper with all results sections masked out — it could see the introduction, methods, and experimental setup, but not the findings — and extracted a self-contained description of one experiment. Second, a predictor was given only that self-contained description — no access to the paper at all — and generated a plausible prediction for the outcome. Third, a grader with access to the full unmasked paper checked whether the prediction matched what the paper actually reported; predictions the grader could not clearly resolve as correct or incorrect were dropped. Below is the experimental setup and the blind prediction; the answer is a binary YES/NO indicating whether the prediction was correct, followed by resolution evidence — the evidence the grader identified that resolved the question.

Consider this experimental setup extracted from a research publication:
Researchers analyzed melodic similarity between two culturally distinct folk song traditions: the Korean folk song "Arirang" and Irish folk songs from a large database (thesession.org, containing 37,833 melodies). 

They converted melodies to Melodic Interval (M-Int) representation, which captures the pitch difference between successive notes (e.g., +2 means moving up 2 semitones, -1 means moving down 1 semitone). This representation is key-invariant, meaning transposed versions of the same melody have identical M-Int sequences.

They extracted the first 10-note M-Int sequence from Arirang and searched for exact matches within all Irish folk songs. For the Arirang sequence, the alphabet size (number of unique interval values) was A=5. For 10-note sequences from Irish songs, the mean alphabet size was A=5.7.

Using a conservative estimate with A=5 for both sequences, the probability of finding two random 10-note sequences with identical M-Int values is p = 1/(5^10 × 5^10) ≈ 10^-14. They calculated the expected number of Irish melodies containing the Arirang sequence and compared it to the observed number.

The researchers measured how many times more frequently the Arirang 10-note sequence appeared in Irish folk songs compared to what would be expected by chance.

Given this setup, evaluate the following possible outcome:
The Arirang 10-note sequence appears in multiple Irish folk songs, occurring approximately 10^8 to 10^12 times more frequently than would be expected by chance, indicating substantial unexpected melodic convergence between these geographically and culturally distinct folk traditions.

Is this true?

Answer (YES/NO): YES